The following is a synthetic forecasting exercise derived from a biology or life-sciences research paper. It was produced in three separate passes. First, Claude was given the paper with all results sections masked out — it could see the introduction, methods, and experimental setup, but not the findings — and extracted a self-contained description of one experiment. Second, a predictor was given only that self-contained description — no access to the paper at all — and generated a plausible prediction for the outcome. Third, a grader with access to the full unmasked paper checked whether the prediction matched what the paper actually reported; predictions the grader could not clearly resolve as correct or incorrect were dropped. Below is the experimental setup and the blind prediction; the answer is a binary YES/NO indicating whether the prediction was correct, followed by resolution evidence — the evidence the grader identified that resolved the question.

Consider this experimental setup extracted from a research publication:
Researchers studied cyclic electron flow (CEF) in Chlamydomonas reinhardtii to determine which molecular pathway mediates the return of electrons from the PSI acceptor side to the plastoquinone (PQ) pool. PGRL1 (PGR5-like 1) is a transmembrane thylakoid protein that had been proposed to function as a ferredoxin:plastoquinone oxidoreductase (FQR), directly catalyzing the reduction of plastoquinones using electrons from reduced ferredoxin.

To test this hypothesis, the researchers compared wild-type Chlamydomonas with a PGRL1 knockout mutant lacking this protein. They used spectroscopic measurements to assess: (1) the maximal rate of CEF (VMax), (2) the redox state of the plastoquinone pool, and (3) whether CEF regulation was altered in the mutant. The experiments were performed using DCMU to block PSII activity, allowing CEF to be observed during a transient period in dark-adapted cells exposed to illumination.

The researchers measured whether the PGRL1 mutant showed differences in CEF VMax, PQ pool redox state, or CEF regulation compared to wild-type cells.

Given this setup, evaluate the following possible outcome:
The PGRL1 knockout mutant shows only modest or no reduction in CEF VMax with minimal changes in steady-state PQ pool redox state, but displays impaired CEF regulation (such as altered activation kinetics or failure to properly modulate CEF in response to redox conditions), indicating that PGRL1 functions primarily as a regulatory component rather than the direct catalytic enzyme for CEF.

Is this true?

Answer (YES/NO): NO